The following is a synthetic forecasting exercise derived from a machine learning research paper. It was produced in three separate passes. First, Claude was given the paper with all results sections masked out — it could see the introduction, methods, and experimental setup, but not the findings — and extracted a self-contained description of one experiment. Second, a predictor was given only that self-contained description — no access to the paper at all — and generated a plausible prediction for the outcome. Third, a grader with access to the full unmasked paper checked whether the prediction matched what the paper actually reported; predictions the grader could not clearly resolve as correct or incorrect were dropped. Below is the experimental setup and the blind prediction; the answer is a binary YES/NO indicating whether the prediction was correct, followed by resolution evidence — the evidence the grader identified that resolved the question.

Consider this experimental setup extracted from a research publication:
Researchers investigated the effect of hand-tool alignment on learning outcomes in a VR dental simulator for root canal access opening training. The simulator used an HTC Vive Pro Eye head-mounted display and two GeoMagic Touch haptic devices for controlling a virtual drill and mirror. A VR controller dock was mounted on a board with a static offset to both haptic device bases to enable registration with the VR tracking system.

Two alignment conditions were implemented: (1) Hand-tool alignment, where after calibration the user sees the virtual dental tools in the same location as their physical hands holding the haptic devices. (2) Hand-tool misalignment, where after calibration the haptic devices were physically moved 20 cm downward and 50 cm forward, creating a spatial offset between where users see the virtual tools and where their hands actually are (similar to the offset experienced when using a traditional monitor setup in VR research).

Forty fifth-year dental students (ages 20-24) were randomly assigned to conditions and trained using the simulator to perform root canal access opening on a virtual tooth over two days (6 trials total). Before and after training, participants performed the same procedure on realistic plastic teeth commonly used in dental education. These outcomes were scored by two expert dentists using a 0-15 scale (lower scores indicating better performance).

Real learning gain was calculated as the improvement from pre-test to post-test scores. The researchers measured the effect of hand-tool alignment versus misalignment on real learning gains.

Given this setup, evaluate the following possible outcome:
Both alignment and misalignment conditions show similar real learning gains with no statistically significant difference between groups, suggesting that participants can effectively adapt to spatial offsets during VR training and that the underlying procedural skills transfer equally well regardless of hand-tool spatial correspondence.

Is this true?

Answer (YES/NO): NO